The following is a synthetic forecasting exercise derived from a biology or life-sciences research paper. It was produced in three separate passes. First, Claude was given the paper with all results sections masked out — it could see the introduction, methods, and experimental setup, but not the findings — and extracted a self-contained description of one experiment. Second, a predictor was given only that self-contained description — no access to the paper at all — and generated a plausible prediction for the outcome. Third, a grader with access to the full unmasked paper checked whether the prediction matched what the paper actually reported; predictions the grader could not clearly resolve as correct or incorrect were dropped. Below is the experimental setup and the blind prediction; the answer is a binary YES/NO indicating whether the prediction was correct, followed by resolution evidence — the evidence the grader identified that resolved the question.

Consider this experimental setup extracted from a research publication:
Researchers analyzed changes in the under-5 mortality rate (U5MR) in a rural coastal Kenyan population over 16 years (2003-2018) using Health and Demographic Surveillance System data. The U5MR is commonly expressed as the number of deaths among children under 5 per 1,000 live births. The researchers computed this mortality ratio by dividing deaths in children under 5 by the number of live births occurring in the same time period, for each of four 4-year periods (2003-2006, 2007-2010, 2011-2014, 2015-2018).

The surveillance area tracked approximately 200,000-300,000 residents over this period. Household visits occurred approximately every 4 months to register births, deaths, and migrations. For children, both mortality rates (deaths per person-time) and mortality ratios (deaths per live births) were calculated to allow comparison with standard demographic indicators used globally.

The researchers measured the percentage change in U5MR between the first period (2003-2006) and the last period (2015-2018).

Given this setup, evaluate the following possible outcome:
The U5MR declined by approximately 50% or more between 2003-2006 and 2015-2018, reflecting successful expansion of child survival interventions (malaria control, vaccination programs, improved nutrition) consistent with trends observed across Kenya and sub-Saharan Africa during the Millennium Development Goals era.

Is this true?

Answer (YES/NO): YES